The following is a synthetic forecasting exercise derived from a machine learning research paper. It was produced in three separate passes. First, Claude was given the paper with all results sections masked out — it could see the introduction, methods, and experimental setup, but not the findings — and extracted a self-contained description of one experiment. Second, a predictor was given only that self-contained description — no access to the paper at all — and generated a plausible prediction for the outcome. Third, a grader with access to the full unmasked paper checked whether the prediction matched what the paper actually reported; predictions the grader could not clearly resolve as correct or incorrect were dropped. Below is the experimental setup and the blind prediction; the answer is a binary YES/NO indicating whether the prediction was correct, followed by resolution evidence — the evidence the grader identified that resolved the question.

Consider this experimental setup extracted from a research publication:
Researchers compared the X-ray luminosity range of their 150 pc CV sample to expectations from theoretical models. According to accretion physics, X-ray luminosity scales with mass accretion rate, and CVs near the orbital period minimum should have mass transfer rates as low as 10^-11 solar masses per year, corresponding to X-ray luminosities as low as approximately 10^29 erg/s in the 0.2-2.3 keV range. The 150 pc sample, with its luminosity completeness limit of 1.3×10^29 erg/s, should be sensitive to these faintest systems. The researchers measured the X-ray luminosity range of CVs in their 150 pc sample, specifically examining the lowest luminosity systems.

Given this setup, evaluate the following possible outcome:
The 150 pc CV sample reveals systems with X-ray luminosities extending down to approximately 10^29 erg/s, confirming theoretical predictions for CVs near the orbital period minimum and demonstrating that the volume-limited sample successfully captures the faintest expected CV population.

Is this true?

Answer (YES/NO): YES